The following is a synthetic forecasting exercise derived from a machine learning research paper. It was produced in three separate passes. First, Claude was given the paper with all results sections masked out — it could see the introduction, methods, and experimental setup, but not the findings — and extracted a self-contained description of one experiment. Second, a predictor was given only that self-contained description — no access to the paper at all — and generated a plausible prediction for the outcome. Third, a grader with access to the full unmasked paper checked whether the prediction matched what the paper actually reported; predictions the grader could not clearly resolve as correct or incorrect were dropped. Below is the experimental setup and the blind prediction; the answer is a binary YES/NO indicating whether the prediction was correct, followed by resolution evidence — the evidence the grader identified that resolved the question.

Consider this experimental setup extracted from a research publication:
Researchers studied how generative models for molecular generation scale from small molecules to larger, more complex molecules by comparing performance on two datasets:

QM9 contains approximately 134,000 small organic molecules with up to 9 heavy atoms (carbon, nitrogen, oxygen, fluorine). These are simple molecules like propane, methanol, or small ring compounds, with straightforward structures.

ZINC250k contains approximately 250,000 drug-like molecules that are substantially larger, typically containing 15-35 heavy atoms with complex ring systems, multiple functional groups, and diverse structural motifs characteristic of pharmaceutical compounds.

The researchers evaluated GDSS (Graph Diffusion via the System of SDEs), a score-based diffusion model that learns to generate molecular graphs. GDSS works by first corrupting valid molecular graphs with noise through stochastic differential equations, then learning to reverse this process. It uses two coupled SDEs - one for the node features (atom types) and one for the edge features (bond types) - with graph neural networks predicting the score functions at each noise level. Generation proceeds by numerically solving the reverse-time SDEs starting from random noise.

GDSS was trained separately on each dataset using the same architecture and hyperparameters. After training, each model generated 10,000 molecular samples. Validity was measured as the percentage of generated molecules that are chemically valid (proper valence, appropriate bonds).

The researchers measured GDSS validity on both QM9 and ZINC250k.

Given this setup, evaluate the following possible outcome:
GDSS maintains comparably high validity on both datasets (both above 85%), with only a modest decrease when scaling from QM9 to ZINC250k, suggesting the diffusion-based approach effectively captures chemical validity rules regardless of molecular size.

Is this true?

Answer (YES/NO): NO